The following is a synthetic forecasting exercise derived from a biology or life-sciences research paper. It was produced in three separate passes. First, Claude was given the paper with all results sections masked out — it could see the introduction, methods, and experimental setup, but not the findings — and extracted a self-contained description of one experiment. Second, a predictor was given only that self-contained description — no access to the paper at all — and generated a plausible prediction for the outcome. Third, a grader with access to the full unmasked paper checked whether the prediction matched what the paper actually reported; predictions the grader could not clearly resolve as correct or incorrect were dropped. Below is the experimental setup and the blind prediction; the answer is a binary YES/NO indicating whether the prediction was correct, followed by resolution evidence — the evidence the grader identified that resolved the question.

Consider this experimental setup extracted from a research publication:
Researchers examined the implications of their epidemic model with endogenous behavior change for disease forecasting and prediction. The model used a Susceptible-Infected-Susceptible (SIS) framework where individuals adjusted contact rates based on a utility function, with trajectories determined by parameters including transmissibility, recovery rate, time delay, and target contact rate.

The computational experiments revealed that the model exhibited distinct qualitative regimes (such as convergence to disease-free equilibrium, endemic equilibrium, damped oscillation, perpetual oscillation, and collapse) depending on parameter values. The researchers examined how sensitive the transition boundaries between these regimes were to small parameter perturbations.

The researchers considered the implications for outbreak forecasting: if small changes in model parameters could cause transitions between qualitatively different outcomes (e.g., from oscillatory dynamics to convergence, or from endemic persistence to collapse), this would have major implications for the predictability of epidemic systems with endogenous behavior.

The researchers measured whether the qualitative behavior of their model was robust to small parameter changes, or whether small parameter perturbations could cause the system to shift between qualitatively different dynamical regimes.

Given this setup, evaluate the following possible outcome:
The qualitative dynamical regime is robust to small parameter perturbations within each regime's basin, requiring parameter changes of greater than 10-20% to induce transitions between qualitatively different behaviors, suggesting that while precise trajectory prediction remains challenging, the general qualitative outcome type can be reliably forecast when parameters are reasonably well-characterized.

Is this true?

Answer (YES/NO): NO